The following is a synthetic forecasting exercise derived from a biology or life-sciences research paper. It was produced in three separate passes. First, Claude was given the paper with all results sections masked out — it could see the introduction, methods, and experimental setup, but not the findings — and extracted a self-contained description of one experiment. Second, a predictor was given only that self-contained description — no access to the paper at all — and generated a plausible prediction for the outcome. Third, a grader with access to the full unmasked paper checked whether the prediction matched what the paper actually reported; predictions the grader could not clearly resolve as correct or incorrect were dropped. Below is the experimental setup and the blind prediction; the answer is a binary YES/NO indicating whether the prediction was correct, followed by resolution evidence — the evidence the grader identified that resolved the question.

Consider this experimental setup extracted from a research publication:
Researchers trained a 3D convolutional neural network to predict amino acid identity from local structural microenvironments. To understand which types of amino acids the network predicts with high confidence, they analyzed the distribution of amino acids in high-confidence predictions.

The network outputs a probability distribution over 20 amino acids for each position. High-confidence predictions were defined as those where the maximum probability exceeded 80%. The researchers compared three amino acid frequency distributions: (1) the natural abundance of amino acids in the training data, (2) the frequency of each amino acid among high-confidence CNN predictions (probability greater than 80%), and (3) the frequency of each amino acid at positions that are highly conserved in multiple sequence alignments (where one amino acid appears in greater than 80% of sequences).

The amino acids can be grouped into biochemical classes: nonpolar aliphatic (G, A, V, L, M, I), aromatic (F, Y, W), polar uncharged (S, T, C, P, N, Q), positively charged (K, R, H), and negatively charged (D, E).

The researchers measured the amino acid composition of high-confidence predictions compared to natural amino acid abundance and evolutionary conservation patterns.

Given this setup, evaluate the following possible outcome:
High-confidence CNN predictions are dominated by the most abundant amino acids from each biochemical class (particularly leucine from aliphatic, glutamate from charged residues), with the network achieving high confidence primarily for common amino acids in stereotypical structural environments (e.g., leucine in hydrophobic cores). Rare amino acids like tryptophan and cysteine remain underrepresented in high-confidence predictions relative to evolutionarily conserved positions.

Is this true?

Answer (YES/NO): NO